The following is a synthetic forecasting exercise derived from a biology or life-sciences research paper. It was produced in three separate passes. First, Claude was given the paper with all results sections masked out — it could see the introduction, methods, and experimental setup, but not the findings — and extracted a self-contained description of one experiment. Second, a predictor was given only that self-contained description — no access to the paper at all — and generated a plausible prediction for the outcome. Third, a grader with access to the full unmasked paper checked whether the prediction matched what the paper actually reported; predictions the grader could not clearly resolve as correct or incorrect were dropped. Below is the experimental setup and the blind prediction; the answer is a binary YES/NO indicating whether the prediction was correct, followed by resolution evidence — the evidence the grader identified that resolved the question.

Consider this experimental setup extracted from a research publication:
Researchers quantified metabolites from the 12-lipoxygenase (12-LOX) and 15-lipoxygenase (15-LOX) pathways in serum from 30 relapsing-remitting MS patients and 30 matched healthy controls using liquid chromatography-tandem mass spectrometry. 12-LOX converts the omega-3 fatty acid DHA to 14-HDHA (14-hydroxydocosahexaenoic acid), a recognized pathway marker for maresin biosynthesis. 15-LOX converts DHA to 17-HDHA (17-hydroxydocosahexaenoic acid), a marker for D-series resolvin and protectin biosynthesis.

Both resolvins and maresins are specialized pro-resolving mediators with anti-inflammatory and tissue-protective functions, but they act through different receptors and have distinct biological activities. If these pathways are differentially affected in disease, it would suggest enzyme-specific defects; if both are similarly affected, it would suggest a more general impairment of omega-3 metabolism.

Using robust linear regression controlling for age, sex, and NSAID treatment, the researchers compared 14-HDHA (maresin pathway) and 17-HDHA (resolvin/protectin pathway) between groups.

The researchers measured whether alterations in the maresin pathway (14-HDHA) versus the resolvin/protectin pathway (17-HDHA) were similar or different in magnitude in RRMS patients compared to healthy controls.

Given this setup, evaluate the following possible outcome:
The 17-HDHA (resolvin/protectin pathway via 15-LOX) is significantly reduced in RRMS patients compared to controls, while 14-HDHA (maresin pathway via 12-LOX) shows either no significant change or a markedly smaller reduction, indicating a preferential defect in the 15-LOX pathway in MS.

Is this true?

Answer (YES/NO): NO